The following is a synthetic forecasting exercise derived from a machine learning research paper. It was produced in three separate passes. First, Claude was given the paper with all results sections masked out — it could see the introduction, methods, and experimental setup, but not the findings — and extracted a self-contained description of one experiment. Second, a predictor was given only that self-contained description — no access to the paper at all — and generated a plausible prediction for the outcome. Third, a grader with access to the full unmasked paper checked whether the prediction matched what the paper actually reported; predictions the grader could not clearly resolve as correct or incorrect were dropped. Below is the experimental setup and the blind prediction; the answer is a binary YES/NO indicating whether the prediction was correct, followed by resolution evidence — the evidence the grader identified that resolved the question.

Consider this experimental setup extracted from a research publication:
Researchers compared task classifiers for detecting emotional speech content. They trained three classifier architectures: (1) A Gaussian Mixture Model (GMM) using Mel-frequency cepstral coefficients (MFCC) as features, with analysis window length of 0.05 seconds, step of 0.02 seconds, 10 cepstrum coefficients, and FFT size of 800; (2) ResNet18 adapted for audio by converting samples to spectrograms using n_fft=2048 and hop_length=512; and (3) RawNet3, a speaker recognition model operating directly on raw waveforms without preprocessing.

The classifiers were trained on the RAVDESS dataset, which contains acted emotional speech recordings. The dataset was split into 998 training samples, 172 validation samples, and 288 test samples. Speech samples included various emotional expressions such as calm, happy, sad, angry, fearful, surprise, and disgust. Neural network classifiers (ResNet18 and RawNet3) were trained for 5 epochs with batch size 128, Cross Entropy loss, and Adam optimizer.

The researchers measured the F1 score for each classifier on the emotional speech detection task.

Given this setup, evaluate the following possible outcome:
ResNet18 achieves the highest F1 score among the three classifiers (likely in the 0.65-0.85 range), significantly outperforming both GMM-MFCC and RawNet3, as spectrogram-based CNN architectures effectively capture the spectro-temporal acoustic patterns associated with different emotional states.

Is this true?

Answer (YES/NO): NO